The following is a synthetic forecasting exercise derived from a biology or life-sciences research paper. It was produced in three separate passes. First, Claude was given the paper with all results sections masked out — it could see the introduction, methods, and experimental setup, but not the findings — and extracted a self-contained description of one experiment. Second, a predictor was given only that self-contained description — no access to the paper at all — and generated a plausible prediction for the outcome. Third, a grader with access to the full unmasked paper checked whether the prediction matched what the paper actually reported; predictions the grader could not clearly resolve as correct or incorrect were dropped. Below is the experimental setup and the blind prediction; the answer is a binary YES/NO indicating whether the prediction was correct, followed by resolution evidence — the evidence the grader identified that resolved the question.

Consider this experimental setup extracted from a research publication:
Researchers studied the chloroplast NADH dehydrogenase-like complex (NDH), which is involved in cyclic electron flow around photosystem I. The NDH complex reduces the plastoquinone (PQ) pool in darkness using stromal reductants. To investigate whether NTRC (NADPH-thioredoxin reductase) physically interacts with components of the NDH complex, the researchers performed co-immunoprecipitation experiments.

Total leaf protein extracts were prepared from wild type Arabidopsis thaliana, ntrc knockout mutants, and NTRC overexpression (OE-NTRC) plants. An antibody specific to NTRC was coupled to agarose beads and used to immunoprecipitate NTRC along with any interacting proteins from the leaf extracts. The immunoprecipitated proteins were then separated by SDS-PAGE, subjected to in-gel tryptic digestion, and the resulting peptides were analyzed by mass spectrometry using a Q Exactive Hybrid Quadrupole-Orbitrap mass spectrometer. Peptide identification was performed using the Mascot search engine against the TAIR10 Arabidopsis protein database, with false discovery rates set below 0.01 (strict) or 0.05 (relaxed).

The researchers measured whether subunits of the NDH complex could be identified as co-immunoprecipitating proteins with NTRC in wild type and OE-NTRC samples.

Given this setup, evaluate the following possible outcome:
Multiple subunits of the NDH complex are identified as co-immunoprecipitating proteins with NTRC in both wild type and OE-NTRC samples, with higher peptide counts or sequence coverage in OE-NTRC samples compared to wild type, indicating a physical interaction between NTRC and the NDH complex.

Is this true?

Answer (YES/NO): NO